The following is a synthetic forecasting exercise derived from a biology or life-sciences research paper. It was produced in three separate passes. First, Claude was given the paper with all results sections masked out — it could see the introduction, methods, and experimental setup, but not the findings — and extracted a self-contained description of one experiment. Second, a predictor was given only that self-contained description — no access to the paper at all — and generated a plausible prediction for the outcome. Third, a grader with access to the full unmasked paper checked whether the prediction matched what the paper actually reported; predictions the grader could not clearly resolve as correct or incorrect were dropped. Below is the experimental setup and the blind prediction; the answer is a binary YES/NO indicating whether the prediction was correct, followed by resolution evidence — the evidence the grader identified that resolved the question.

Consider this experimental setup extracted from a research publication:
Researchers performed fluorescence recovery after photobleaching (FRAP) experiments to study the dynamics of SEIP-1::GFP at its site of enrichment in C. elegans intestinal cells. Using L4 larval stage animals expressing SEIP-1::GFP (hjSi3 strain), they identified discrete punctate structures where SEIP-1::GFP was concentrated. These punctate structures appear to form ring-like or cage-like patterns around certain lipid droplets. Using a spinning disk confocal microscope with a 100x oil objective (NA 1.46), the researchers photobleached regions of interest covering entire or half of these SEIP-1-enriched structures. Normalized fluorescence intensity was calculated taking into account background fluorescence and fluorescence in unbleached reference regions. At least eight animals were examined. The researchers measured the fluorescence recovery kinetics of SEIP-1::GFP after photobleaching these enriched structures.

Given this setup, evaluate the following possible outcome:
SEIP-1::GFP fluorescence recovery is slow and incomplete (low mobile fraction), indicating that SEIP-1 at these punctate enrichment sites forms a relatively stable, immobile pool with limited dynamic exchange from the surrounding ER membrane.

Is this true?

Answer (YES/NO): YES